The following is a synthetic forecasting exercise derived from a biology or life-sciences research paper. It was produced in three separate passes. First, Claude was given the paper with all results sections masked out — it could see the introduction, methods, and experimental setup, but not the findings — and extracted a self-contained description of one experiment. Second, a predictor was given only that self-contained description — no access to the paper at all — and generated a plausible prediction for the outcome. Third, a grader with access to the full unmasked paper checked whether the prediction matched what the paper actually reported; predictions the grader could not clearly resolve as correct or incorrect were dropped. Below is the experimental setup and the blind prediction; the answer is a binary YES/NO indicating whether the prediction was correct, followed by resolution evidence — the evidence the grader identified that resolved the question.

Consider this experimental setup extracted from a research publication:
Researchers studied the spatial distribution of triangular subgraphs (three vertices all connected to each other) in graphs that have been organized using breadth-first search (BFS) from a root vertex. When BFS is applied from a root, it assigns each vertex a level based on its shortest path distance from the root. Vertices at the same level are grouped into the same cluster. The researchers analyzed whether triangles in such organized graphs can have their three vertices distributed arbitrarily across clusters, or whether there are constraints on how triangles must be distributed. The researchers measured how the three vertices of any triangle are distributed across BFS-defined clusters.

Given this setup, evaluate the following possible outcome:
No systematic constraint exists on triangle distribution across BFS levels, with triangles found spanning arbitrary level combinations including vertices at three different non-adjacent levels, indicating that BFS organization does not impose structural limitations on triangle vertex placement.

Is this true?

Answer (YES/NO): NO